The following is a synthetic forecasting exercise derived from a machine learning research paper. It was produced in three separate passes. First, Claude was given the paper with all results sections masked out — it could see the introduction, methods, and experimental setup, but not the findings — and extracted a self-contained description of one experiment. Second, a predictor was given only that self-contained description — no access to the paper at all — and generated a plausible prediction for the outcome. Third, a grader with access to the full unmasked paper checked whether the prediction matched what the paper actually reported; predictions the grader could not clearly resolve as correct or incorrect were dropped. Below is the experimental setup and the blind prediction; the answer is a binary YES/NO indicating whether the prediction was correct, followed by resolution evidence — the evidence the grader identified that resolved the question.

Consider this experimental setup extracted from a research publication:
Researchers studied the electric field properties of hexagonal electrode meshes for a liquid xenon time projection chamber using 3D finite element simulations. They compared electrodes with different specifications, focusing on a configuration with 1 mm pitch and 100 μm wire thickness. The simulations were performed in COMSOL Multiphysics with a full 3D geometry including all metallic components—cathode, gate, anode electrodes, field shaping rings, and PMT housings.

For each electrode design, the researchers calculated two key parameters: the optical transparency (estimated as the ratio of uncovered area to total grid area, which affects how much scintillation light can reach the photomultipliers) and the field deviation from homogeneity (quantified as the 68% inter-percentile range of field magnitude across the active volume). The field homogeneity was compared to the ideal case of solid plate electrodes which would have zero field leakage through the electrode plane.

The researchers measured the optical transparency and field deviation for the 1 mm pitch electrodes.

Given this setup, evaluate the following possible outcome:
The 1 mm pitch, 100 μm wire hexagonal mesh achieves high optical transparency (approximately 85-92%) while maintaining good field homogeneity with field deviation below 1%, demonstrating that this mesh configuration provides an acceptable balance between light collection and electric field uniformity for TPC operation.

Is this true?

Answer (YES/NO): NO